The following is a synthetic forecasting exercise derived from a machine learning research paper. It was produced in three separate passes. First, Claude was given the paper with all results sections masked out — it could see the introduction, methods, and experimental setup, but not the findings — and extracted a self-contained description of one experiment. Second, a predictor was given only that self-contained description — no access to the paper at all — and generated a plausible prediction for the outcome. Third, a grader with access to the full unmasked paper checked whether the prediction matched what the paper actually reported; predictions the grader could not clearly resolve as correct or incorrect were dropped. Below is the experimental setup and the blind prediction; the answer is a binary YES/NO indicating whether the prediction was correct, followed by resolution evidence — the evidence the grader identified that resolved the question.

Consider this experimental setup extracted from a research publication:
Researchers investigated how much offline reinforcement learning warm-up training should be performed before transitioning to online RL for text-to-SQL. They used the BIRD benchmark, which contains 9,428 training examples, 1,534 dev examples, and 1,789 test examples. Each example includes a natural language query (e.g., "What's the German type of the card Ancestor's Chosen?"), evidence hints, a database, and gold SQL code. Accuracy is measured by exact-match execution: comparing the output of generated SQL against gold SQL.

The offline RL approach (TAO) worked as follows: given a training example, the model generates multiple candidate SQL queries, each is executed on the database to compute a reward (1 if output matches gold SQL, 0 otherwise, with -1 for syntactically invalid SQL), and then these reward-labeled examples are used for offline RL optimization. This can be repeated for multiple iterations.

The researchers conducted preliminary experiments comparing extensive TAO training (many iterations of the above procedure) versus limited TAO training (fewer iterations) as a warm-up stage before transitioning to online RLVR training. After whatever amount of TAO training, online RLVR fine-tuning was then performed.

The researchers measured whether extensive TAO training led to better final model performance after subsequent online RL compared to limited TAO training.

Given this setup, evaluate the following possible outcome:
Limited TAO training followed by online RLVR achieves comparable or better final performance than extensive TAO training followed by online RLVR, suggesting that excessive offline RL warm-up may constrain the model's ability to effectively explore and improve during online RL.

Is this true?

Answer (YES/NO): YES